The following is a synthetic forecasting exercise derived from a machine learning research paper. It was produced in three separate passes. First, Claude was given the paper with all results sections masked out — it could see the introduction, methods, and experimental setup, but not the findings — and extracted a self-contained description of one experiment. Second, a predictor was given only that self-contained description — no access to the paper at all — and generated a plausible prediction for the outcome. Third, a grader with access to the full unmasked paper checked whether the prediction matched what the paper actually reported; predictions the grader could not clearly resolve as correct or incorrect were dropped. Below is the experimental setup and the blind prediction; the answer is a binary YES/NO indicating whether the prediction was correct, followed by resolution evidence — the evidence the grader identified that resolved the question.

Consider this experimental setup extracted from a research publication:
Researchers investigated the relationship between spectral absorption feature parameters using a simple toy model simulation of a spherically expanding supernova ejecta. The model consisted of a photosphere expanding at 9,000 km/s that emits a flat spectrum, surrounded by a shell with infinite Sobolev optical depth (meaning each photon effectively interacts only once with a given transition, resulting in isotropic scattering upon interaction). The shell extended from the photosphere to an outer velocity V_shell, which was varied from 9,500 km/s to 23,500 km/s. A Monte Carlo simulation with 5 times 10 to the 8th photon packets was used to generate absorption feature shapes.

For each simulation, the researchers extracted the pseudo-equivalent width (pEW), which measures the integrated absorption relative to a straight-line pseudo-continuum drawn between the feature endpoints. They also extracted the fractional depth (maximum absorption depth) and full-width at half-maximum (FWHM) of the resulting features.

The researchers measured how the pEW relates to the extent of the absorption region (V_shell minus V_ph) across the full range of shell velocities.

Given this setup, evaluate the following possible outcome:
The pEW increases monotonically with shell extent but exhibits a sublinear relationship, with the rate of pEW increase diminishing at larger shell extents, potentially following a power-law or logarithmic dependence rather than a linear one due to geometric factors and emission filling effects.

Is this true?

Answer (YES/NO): NO